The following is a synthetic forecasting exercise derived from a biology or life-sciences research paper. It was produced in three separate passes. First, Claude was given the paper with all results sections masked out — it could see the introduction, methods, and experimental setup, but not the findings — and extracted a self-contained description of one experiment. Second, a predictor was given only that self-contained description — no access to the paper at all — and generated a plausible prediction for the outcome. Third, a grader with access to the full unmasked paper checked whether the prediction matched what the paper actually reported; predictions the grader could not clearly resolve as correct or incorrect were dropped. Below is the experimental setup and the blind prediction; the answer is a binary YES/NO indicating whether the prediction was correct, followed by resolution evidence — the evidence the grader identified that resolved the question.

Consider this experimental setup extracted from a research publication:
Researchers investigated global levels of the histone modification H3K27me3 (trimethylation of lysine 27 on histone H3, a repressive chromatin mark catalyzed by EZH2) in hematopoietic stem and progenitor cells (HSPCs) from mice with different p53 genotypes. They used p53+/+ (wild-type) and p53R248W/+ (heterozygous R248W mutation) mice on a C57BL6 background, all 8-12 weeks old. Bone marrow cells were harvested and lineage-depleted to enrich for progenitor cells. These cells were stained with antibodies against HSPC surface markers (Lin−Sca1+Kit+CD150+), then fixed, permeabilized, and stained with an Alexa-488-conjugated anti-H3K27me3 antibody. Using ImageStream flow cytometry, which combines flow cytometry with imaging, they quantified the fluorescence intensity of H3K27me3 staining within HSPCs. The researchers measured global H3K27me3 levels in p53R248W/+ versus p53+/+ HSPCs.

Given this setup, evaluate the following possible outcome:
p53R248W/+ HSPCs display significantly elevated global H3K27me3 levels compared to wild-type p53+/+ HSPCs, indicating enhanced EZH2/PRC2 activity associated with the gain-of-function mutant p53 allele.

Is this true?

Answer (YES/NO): YES